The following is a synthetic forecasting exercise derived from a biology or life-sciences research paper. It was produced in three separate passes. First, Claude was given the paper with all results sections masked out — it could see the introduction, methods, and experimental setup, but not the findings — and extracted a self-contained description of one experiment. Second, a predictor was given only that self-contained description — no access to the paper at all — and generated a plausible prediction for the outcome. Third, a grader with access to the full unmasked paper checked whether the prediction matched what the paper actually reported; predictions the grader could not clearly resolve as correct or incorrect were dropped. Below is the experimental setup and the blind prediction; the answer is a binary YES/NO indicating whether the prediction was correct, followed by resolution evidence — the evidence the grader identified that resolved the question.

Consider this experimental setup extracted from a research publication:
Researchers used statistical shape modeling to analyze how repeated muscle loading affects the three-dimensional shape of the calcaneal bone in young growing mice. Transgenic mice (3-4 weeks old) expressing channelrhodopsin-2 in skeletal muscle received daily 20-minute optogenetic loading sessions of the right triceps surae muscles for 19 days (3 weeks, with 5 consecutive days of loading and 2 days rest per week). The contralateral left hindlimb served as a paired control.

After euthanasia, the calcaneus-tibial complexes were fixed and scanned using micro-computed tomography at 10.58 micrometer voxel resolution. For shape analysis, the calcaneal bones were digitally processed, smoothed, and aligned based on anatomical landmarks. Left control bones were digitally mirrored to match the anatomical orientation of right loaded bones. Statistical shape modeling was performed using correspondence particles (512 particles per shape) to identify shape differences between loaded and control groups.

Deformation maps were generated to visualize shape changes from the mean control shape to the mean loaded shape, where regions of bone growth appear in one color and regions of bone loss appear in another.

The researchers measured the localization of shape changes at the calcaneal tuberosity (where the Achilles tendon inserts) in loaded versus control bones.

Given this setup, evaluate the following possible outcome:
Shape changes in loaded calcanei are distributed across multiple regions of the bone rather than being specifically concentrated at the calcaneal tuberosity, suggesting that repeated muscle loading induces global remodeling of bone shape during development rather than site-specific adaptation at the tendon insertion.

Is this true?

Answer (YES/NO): NO